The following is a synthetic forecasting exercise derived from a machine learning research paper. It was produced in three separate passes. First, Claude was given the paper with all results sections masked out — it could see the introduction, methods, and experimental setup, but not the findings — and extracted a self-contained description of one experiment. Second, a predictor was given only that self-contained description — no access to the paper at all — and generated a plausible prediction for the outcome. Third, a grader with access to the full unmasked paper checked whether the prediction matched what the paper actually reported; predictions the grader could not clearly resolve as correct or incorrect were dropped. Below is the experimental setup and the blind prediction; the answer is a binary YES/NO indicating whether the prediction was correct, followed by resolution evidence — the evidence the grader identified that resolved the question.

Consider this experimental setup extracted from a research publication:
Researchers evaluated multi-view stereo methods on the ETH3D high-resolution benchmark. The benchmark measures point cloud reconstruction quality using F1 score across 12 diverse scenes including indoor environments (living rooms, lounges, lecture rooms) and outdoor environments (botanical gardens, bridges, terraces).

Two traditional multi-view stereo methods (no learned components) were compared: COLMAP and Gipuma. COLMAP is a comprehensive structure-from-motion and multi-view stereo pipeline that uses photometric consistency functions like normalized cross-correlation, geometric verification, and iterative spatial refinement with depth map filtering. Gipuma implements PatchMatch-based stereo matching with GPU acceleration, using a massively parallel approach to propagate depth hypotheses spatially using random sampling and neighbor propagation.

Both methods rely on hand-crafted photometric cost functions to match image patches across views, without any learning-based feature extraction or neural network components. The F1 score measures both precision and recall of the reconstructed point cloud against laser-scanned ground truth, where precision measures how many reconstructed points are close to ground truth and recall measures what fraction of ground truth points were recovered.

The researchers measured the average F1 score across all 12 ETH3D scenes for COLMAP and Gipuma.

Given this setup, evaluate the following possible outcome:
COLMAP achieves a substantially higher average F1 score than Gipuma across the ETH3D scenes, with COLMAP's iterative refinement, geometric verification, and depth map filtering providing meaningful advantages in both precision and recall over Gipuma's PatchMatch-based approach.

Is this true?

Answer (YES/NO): YES